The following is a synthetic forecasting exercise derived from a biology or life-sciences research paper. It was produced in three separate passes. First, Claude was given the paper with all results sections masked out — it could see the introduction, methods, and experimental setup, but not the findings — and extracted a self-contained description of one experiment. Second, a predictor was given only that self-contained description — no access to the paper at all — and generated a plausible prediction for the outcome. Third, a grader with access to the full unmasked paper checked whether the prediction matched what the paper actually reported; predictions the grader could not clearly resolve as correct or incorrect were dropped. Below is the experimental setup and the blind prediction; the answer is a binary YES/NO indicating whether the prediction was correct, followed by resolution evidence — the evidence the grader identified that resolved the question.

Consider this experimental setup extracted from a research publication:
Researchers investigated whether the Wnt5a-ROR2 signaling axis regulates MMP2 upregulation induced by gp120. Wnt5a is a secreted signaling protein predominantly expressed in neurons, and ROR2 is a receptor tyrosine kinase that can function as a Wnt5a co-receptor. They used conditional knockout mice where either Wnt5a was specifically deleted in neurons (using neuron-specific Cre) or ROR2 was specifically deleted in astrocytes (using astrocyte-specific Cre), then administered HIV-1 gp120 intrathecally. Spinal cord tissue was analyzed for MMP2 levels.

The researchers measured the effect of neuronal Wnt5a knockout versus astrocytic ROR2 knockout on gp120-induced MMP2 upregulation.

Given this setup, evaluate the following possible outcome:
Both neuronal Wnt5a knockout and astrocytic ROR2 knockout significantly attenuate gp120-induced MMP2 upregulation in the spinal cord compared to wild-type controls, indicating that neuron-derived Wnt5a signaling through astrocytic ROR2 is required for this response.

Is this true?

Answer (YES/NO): YES